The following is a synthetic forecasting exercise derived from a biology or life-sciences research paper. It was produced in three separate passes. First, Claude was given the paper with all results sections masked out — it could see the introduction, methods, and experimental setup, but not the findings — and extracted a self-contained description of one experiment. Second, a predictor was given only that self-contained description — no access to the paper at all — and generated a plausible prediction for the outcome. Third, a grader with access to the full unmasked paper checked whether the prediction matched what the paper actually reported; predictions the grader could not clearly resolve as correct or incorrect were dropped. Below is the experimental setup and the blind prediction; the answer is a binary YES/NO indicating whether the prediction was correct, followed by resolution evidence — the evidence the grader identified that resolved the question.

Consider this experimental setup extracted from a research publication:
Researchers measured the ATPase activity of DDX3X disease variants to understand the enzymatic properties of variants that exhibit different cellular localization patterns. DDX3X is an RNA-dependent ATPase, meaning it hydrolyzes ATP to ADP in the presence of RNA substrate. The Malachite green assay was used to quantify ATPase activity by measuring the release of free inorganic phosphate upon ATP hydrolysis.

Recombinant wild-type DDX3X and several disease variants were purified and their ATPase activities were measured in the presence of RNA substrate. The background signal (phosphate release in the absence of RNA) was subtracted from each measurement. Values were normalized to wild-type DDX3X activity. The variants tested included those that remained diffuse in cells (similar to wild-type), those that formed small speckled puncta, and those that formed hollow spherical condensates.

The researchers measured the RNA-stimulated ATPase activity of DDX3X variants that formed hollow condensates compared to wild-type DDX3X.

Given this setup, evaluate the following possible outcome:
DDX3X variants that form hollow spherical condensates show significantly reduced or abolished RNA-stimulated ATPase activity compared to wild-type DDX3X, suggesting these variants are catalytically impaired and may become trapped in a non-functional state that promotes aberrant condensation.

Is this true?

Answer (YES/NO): YES